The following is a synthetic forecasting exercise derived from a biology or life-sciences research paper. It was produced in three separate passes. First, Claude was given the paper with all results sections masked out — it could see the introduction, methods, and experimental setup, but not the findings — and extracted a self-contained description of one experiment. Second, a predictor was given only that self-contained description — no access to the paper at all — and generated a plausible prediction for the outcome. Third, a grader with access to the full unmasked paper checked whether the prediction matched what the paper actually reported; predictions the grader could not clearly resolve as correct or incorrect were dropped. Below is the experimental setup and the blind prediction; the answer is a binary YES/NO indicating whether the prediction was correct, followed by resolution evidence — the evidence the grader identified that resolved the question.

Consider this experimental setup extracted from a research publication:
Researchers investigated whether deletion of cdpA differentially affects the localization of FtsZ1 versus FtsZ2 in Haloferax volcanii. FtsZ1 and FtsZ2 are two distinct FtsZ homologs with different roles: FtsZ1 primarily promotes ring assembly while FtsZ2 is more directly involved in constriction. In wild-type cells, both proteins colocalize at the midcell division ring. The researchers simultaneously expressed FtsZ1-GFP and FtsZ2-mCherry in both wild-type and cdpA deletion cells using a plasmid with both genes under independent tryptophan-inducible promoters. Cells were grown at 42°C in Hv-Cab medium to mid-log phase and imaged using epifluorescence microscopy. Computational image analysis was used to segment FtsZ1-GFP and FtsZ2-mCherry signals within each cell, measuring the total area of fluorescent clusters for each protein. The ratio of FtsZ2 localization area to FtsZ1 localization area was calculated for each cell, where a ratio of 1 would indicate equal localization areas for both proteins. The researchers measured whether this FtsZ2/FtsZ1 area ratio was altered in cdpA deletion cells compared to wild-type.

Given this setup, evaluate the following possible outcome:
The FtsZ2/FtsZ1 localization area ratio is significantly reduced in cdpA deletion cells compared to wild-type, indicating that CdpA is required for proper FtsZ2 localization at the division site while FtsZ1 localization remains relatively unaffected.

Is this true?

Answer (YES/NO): NO